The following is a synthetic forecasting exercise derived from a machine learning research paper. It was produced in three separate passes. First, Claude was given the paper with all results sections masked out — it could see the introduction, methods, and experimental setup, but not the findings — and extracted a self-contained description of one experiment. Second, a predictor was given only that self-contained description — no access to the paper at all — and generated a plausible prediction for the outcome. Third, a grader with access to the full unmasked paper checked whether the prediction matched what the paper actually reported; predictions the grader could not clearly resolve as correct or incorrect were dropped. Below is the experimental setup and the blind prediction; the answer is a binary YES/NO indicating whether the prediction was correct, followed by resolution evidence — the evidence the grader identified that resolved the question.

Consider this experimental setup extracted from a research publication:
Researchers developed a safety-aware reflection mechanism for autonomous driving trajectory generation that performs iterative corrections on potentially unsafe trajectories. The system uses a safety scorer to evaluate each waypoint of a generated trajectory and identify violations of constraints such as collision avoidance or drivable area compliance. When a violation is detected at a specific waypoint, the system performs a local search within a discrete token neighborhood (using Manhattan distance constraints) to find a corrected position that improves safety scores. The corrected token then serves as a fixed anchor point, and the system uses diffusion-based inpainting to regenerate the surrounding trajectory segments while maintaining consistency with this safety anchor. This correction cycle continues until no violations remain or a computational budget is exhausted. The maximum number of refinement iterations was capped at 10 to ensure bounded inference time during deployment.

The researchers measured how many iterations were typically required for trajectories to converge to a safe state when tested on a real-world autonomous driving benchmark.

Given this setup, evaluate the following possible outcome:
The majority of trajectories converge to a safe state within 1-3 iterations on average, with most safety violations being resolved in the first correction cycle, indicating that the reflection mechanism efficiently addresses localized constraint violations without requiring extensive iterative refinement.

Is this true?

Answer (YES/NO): NO